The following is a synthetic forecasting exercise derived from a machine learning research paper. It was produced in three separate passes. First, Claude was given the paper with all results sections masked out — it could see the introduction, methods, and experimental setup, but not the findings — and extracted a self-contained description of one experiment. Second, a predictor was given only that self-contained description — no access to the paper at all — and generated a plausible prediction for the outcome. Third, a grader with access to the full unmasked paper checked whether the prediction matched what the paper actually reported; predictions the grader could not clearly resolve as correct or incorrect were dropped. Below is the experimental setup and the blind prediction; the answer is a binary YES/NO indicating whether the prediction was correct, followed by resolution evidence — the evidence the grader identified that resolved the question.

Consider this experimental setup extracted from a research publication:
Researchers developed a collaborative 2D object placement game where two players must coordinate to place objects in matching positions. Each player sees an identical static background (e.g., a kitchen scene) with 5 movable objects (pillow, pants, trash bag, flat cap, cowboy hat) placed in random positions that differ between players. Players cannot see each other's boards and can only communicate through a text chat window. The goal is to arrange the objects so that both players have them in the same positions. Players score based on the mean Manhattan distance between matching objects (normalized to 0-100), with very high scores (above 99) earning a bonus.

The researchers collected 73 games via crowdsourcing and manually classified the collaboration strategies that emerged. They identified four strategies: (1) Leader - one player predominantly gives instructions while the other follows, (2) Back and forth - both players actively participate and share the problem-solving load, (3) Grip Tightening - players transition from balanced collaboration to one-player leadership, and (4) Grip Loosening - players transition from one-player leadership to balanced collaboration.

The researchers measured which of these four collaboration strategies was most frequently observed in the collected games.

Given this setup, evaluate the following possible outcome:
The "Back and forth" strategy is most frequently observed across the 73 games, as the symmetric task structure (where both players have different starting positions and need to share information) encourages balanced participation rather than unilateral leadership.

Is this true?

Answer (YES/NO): YES